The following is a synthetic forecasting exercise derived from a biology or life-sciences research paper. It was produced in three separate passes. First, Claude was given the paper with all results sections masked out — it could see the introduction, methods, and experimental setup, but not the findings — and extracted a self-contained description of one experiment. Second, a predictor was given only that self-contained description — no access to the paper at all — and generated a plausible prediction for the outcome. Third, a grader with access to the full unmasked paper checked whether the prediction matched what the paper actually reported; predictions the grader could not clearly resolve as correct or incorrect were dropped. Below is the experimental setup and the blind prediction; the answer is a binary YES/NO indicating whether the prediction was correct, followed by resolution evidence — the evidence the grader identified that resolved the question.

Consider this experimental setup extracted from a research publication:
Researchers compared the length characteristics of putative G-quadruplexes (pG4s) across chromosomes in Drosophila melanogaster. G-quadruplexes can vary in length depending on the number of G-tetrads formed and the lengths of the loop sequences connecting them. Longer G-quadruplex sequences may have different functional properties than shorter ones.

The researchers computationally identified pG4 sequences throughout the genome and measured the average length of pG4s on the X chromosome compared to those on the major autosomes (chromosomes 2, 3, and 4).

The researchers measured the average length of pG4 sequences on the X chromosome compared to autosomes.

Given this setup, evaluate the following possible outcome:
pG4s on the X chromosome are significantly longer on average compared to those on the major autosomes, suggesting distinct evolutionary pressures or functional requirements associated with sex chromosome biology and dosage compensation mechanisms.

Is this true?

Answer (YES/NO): YES